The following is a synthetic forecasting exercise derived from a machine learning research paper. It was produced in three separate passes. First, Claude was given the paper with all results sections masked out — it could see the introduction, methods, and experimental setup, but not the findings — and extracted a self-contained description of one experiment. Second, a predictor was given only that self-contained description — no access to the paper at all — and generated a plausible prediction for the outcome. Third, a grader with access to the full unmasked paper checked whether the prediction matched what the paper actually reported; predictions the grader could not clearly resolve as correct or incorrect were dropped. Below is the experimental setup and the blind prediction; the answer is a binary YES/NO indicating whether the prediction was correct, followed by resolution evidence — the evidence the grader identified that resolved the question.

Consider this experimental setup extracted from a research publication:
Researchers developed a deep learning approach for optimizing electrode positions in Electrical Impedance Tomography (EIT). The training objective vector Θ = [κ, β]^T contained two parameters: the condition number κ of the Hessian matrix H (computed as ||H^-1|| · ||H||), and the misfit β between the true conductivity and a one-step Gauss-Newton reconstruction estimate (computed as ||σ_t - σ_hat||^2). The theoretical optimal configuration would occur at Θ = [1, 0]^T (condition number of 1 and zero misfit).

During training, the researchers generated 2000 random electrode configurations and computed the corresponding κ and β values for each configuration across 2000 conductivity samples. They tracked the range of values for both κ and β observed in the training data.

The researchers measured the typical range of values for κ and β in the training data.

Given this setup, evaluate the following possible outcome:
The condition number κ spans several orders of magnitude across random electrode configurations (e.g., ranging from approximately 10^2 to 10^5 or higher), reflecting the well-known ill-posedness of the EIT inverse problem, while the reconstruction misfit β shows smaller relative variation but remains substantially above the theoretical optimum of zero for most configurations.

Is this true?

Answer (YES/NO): NO